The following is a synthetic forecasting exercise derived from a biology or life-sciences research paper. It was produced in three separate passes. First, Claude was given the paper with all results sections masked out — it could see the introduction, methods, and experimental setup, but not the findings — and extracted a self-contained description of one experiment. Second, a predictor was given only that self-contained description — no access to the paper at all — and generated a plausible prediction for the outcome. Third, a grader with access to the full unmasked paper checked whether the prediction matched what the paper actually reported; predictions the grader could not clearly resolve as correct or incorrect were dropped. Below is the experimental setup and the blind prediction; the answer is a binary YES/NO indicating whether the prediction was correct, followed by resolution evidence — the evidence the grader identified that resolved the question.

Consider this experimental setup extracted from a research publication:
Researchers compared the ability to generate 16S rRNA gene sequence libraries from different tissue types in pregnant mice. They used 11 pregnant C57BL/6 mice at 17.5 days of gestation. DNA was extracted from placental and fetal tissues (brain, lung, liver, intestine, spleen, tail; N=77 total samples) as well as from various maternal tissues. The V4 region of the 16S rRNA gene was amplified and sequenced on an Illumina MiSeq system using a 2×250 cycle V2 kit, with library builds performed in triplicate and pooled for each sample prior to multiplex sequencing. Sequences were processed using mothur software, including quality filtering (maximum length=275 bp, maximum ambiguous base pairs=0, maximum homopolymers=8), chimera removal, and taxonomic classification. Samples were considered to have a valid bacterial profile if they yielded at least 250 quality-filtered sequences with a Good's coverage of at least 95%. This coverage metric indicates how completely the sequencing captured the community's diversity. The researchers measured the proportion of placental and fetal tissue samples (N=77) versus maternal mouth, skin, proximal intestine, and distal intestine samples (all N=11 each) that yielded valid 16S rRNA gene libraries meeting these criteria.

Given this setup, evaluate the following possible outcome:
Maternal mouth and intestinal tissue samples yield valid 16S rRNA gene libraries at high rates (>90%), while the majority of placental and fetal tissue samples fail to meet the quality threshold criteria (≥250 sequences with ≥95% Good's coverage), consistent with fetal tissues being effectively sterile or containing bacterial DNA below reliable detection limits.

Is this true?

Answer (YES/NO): YES